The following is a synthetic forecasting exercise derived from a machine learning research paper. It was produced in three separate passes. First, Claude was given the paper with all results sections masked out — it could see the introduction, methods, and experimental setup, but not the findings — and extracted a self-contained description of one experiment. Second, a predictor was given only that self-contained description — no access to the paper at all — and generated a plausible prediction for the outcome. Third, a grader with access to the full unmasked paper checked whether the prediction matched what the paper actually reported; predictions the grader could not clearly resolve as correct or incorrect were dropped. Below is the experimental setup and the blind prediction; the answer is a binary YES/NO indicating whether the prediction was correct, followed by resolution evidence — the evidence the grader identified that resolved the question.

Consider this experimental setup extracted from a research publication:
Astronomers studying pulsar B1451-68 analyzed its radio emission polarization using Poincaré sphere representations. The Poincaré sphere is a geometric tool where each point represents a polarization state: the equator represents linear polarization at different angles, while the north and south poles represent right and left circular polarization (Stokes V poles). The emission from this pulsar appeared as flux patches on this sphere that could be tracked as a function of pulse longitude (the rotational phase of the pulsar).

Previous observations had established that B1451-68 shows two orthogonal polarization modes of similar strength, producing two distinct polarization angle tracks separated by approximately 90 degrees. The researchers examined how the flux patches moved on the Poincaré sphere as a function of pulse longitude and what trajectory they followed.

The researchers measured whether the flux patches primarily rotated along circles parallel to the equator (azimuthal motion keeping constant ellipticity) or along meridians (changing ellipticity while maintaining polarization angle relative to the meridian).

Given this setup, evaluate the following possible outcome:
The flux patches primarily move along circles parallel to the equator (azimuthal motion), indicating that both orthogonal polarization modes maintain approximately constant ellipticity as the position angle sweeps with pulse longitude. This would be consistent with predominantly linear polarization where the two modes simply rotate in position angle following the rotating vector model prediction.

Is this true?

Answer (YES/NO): NO